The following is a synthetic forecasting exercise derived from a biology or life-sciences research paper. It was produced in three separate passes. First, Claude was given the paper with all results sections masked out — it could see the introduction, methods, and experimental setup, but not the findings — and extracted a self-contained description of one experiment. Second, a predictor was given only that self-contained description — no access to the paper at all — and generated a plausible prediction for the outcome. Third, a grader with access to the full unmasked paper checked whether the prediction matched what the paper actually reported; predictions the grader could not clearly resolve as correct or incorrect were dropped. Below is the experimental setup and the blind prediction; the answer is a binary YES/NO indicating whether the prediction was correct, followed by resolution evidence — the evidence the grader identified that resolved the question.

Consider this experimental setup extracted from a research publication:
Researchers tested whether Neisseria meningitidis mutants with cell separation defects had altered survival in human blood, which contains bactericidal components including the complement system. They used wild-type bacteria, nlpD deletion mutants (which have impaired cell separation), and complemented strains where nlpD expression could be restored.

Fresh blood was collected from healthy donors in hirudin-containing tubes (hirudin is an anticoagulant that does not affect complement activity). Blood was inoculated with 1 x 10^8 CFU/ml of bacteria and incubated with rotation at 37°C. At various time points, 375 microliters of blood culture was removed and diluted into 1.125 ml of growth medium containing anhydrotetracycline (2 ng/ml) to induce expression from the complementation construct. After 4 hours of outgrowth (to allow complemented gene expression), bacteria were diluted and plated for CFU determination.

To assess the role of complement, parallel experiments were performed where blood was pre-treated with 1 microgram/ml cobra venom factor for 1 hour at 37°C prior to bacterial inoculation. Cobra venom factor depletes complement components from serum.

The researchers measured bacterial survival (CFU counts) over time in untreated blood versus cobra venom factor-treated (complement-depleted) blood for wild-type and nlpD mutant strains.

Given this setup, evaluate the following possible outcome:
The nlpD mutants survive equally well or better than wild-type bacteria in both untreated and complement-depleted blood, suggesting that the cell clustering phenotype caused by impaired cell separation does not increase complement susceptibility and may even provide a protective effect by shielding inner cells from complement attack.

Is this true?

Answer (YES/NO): NO